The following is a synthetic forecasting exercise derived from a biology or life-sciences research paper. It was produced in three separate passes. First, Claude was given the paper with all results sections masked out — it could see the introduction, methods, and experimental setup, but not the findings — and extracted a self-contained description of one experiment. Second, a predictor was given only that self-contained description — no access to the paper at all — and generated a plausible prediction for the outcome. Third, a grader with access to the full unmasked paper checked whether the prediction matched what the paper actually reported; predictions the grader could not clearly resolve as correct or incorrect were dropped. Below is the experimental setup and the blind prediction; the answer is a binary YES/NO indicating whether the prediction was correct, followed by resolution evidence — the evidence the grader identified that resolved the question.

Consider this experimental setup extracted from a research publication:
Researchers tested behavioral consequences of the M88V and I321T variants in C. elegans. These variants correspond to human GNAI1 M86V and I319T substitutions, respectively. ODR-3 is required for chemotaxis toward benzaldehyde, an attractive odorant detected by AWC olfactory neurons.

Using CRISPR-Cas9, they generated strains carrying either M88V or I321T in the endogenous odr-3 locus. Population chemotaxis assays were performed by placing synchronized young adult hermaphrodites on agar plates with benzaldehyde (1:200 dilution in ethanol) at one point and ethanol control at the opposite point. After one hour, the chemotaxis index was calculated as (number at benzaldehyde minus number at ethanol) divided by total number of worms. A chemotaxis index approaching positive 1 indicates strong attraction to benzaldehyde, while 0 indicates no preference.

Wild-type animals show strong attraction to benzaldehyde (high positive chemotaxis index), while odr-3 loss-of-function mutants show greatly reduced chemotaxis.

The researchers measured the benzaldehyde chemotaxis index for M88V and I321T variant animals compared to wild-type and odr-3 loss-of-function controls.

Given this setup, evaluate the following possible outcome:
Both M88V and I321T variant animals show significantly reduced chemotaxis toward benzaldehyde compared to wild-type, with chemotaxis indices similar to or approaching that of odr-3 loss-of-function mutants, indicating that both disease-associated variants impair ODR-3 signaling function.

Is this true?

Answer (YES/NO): NO